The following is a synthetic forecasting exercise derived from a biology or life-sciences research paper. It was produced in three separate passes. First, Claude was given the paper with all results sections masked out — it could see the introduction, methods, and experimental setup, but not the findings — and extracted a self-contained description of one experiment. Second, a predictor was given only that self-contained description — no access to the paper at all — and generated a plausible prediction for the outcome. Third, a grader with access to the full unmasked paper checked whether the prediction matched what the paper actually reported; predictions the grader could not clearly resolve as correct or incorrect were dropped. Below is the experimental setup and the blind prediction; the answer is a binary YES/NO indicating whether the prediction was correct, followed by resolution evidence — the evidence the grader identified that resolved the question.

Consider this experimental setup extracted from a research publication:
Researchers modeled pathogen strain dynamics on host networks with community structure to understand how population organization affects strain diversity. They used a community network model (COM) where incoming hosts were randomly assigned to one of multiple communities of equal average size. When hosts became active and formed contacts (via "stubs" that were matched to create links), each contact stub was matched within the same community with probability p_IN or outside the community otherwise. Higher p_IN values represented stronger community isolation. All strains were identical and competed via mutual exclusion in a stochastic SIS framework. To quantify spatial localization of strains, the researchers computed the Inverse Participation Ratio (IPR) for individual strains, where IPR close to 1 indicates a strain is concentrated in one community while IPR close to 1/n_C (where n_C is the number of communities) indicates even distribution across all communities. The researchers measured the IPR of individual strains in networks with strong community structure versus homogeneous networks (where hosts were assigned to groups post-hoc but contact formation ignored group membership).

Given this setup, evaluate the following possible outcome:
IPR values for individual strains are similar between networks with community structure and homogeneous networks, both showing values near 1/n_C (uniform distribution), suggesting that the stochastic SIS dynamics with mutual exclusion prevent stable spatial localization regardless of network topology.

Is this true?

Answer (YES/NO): NO